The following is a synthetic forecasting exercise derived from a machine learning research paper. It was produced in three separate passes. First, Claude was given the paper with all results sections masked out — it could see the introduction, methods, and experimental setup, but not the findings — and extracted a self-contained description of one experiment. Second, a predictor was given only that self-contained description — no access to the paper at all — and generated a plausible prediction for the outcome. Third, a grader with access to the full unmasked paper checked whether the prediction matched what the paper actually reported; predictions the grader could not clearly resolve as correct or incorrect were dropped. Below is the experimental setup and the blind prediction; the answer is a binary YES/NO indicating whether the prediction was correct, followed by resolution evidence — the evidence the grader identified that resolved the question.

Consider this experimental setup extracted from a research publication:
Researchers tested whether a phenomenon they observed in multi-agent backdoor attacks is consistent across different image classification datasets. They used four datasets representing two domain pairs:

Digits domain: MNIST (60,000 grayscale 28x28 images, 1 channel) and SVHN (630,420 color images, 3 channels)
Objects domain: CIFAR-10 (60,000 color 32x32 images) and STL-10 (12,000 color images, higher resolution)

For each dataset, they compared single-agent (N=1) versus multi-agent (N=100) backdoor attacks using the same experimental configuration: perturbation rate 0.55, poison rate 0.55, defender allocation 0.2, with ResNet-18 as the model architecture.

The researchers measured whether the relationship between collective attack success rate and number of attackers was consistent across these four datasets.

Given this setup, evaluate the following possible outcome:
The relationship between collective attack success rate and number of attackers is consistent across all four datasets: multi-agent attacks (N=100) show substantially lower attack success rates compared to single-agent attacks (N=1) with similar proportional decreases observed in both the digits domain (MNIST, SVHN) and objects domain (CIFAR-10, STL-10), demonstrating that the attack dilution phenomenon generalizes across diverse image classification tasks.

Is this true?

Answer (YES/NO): YES